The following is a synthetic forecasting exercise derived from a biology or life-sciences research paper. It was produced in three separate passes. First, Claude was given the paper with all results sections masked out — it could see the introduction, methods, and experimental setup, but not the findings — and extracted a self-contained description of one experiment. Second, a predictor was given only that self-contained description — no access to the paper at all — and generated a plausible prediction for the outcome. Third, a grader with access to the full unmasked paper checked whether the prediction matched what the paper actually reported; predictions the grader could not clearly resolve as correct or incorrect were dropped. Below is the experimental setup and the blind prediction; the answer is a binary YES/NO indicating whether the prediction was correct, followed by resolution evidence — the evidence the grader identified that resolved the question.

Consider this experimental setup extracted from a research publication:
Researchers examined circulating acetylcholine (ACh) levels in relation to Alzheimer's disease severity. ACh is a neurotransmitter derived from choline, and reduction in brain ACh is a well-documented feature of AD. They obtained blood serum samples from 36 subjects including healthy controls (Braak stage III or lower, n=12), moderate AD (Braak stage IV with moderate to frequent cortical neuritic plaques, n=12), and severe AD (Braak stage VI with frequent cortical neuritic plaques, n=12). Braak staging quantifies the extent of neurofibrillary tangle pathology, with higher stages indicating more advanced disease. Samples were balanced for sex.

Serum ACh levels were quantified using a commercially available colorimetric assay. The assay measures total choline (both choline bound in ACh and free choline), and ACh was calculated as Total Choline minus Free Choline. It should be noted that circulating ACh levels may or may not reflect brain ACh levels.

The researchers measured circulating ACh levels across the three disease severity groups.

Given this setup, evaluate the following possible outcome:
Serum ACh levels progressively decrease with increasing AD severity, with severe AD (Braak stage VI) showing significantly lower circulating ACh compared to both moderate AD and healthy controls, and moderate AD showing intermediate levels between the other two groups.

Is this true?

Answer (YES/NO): YES